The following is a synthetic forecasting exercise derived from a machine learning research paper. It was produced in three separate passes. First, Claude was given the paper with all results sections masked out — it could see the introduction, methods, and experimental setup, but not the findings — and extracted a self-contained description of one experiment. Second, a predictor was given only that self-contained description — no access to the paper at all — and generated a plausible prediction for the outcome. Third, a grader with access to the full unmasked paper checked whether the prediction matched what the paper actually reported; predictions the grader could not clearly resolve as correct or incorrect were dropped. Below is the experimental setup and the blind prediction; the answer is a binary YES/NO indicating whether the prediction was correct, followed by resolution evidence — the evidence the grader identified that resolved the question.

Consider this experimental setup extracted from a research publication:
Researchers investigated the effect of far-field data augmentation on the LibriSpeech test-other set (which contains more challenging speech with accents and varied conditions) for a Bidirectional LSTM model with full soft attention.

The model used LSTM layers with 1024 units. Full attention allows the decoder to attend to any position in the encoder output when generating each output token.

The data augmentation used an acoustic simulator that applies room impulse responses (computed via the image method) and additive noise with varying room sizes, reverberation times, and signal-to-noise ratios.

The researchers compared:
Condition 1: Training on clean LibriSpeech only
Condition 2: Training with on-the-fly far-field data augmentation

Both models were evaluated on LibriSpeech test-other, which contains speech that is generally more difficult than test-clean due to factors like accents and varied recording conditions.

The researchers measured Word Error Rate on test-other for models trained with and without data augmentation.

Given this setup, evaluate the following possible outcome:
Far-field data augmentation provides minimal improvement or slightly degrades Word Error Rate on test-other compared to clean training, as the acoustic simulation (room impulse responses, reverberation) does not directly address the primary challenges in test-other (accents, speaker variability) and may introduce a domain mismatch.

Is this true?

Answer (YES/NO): NO